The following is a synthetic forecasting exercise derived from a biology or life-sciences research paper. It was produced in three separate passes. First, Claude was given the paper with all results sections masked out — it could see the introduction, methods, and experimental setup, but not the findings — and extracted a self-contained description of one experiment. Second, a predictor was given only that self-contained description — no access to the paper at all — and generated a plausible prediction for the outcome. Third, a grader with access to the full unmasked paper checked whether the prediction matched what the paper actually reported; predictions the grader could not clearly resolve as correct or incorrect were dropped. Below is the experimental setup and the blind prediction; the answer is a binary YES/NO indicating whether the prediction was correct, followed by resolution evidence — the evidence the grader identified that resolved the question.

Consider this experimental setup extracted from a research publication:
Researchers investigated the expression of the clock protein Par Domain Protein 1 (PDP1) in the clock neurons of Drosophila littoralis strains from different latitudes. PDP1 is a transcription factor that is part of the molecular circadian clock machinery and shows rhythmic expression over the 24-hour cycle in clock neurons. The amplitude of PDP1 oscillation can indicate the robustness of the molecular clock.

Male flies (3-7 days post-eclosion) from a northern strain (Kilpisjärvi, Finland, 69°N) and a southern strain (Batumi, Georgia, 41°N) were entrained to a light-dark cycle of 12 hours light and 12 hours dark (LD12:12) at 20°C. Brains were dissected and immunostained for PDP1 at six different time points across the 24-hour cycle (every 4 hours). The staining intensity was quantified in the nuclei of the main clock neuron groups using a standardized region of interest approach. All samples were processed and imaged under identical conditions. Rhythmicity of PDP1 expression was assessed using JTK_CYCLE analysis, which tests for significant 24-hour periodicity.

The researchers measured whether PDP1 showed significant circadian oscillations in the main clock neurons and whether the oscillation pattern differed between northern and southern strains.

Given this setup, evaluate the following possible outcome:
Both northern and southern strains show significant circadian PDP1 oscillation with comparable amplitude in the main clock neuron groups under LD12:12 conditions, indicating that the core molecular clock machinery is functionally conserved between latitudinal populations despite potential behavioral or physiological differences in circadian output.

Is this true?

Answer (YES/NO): NO